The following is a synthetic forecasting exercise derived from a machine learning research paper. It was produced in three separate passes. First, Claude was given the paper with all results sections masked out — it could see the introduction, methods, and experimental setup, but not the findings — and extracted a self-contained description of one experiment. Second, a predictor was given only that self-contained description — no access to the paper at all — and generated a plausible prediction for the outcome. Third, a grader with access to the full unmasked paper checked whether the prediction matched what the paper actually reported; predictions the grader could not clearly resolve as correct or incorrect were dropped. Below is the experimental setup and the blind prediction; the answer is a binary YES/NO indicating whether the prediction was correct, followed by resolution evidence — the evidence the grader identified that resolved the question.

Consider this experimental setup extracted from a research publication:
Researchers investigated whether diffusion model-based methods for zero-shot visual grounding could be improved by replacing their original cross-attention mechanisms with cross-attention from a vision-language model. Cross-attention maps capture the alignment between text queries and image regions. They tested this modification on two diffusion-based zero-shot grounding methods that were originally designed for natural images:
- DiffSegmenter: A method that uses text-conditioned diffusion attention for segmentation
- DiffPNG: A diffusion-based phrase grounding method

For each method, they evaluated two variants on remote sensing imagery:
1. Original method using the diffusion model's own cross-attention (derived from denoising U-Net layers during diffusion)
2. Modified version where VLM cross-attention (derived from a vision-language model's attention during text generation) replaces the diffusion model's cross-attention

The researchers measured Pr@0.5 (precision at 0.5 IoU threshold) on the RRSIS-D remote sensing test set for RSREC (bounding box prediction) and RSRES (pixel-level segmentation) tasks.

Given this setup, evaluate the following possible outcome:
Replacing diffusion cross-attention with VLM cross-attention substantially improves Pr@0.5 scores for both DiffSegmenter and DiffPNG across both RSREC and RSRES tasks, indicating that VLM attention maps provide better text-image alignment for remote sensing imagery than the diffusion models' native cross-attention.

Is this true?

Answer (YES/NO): NO